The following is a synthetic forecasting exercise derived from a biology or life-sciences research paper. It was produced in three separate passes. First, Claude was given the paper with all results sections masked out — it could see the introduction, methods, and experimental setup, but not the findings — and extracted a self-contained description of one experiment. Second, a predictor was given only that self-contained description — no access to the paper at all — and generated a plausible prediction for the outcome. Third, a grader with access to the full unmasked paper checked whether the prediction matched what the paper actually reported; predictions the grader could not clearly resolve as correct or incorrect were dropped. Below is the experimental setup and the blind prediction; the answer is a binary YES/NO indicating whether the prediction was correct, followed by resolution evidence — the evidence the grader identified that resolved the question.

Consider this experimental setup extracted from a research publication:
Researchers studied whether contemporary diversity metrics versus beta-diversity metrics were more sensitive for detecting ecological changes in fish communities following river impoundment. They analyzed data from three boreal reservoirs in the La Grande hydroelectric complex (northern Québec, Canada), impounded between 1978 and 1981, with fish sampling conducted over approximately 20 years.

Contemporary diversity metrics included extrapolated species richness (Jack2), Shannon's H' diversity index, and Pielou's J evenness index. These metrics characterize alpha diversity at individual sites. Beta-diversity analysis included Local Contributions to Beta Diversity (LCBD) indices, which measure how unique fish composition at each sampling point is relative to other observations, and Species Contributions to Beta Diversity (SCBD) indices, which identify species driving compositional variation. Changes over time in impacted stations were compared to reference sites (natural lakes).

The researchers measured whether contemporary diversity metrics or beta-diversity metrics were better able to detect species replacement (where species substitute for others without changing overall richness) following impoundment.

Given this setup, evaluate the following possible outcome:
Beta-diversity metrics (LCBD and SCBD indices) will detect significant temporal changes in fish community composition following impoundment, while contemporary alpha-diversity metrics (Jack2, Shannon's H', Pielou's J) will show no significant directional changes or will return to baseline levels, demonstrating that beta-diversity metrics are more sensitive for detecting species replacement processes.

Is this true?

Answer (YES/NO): NO